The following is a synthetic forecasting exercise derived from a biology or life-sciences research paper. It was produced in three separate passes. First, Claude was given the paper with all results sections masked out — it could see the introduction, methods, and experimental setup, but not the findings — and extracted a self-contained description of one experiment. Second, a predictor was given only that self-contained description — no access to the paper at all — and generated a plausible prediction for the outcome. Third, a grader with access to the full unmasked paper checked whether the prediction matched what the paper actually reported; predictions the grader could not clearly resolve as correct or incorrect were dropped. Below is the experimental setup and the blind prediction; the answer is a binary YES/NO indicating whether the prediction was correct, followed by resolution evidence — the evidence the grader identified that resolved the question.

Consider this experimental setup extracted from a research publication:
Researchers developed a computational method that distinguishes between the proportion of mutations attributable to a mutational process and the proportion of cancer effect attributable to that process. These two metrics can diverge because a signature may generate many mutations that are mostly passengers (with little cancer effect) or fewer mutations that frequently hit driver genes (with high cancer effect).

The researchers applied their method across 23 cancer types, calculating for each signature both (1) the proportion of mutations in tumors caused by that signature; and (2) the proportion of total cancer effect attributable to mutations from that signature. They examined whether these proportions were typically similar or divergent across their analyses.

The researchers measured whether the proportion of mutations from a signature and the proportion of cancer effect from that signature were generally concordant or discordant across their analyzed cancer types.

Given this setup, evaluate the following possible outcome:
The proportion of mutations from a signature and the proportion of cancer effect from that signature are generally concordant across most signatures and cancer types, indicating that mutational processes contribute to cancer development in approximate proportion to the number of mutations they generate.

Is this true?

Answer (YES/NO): NO